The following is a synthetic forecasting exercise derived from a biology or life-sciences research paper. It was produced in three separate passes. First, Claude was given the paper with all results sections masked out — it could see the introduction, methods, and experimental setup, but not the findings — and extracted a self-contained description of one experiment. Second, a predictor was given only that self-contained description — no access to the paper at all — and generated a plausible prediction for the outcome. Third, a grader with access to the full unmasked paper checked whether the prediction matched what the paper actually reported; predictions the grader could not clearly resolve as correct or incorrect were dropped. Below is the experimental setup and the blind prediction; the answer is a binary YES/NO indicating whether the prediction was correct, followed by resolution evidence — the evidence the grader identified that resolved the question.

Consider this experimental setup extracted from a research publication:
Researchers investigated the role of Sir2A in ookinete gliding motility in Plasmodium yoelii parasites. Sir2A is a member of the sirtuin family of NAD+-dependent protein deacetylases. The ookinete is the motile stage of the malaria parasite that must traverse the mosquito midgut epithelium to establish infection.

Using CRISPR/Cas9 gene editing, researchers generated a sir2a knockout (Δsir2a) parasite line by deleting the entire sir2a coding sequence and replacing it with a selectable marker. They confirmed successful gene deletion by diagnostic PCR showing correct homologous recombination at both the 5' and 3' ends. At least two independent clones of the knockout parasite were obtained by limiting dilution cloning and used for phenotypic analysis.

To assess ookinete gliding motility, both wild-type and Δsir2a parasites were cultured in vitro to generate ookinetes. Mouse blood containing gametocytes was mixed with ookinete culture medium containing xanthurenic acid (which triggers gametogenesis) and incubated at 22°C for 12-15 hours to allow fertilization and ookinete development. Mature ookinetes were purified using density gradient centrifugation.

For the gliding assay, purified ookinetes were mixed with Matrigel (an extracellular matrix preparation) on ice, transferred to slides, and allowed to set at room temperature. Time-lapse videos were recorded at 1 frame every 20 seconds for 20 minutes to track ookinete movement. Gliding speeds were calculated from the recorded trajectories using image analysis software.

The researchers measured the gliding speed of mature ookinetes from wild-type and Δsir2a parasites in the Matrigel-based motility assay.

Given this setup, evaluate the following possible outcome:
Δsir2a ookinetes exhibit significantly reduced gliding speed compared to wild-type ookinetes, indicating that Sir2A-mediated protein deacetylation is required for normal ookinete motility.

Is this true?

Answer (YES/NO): YES